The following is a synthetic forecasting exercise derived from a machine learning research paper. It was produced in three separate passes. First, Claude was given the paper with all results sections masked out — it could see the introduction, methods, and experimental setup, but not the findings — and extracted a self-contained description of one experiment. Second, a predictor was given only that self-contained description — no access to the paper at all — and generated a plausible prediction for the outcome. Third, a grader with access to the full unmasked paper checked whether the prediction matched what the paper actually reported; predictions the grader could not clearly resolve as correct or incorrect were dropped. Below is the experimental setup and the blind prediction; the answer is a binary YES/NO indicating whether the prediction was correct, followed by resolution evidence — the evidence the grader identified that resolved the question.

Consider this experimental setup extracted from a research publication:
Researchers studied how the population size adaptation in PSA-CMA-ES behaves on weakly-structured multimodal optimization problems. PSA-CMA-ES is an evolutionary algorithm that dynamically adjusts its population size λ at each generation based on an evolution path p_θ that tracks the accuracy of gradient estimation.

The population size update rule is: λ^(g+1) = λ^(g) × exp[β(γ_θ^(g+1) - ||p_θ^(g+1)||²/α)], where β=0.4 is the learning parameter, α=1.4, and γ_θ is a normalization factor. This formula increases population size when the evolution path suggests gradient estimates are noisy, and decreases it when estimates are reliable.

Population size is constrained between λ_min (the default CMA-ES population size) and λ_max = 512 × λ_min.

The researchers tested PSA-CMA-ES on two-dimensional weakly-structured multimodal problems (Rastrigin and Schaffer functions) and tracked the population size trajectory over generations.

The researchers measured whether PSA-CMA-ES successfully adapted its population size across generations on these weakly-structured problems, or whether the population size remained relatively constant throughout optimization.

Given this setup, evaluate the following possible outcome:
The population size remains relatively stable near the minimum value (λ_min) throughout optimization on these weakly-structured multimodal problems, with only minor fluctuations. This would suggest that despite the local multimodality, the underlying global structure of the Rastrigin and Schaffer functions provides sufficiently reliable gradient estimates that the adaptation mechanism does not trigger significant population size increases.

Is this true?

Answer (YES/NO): NO